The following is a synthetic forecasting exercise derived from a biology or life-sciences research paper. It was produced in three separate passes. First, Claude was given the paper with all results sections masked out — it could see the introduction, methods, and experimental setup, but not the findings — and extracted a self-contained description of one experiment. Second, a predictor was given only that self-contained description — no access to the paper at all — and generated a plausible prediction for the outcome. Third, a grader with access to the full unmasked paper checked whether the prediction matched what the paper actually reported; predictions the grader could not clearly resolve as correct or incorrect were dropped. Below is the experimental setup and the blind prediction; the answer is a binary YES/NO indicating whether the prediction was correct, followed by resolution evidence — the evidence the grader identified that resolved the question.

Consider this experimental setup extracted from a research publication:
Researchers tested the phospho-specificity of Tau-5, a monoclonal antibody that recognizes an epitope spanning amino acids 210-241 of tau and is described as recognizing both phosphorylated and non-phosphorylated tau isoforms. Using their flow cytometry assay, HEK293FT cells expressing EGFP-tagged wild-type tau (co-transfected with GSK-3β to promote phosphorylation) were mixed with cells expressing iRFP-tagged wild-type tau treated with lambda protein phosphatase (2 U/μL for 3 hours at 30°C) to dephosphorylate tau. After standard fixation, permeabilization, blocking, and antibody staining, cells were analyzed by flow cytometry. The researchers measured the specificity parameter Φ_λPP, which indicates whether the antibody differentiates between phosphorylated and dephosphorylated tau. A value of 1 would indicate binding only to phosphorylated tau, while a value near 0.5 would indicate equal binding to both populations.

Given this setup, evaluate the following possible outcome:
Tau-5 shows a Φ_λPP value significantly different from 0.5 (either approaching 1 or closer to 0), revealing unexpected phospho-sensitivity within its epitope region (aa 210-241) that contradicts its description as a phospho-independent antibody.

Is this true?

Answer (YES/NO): NO